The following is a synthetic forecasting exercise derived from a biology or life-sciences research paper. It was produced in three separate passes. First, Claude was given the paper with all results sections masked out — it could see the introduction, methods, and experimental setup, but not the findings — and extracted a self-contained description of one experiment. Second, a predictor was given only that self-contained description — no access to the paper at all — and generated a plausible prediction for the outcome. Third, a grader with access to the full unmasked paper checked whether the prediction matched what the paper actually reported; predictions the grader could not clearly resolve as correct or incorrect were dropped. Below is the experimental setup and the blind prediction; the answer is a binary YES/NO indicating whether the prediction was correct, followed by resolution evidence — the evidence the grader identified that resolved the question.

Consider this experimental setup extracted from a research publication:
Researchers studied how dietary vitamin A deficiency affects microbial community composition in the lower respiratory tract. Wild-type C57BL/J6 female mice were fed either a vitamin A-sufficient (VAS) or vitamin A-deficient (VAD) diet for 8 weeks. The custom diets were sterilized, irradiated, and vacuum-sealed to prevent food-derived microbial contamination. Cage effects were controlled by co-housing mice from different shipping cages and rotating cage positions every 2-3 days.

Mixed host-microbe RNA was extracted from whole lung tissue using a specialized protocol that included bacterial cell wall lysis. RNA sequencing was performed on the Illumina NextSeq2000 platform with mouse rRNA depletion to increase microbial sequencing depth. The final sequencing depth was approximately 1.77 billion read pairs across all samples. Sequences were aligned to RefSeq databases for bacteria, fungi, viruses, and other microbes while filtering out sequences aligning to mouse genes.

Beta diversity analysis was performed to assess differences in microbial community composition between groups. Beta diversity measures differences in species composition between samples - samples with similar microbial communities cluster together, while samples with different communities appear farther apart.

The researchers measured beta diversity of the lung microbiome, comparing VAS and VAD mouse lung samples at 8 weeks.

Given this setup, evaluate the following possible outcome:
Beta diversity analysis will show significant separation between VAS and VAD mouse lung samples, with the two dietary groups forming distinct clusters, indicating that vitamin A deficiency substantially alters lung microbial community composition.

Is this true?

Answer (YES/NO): YES